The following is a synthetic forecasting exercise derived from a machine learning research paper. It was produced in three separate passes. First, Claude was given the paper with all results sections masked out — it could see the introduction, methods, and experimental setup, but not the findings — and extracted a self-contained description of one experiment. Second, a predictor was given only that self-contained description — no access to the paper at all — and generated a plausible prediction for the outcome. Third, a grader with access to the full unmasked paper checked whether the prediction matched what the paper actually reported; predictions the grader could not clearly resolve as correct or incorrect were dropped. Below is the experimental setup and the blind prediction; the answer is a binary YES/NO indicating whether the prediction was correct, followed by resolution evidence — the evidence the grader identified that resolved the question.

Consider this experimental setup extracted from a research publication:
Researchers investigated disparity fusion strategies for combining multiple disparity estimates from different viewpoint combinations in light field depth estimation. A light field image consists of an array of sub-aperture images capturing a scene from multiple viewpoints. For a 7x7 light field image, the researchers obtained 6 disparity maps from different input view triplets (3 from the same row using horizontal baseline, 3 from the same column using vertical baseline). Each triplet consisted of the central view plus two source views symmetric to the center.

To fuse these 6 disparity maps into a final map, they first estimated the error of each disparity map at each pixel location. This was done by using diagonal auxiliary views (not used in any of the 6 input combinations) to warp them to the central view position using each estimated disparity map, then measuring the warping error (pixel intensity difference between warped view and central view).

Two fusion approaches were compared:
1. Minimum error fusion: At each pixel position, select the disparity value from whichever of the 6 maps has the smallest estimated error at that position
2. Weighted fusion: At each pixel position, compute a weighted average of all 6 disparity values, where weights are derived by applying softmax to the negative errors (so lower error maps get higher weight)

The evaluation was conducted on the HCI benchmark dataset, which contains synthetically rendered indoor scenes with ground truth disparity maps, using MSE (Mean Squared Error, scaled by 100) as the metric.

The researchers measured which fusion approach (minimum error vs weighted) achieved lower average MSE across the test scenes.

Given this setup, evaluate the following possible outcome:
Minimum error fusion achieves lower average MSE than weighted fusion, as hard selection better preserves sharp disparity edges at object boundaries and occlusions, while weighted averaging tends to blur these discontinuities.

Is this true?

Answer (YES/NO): YES